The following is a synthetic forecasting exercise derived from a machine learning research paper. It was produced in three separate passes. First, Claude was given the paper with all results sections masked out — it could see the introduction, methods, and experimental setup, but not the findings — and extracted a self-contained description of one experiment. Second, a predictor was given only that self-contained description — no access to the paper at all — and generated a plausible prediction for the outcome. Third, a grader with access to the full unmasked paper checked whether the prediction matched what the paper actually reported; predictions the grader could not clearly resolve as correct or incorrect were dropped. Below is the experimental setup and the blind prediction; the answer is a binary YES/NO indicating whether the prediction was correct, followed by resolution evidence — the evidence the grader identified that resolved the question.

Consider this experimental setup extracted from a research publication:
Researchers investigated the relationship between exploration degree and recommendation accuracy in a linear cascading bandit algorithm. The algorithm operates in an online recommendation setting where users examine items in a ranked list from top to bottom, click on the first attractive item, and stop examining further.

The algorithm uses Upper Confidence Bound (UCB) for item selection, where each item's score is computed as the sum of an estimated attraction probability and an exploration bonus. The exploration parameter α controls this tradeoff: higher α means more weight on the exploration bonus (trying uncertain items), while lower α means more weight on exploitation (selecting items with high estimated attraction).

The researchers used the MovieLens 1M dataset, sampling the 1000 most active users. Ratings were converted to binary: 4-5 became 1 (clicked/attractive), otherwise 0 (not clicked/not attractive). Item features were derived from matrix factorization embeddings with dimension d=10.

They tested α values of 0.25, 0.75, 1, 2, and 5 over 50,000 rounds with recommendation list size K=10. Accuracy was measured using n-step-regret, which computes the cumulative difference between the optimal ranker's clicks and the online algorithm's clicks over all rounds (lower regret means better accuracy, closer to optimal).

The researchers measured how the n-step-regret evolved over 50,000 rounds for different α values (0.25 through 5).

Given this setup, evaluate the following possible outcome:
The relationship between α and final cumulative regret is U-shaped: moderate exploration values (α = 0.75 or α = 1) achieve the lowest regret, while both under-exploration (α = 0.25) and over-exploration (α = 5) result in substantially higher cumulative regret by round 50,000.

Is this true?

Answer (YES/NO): NO